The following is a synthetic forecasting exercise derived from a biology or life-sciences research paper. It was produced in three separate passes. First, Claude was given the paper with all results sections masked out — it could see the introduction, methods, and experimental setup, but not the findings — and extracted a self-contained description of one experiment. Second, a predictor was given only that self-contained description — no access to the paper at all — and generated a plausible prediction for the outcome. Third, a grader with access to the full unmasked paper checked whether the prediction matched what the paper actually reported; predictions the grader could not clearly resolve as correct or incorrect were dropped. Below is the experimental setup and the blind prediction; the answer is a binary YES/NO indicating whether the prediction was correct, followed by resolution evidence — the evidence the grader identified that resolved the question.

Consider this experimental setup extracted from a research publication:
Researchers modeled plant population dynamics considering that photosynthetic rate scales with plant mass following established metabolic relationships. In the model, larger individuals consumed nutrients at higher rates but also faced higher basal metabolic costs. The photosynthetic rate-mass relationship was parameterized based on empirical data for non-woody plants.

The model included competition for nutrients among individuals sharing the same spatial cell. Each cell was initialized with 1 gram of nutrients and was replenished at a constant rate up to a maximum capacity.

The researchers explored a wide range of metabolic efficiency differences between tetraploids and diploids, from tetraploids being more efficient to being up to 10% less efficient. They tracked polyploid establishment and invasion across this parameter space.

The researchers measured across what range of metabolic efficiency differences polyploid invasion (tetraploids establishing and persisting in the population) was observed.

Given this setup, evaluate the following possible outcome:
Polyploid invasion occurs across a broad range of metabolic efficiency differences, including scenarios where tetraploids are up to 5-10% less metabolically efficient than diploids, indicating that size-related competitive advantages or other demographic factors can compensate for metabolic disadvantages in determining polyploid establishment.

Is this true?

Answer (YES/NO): NO